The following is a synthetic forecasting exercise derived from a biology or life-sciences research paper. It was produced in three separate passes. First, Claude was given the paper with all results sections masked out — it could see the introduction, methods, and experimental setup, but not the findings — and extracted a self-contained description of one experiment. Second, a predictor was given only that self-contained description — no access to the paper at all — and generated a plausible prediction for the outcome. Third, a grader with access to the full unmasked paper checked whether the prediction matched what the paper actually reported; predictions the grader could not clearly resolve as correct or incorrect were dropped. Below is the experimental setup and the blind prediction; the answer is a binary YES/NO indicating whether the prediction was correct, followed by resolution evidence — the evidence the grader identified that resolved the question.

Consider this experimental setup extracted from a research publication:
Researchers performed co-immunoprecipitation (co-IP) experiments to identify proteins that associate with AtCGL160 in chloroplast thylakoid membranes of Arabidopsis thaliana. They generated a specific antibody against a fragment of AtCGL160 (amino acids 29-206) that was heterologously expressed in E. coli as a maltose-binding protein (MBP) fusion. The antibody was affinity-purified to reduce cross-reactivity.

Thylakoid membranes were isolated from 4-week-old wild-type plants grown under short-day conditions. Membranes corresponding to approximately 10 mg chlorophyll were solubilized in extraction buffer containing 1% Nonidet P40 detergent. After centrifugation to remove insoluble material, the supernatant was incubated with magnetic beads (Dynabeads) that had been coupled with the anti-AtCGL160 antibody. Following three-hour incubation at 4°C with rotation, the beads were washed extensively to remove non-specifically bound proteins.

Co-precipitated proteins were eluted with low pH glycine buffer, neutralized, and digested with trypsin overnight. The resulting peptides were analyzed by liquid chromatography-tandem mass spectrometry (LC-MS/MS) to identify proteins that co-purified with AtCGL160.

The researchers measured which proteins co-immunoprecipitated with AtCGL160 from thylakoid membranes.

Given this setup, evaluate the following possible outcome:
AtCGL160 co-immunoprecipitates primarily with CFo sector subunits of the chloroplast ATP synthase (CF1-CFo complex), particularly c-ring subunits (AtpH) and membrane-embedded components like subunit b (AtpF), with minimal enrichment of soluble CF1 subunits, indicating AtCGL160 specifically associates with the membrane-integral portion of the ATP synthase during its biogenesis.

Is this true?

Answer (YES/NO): NO